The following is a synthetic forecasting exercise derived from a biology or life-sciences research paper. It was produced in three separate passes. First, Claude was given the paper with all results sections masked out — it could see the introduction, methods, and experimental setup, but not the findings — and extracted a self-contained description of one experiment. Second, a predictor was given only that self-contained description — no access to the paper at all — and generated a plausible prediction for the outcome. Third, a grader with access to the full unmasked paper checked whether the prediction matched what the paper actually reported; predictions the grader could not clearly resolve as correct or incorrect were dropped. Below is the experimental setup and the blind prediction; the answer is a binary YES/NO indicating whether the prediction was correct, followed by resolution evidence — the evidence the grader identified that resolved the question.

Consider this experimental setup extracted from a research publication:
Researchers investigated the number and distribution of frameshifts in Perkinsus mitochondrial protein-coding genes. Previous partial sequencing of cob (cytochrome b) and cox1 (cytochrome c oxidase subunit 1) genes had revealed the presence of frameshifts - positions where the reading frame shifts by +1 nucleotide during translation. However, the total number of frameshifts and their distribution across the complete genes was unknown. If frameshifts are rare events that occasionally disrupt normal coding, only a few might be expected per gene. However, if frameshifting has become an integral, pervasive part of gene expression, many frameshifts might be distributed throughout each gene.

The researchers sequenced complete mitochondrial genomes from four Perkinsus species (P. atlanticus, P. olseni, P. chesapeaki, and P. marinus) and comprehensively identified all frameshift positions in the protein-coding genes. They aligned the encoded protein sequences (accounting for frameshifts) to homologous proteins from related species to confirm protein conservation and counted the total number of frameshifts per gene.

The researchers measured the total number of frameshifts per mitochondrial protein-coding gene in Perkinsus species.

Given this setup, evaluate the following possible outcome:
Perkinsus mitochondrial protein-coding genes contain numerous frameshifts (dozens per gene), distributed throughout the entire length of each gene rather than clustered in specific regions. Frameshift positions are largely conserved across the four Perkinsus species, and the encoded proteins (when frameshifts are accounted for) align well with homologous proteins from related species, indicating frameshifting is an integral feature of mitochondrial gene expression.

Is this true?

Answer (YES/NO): NO